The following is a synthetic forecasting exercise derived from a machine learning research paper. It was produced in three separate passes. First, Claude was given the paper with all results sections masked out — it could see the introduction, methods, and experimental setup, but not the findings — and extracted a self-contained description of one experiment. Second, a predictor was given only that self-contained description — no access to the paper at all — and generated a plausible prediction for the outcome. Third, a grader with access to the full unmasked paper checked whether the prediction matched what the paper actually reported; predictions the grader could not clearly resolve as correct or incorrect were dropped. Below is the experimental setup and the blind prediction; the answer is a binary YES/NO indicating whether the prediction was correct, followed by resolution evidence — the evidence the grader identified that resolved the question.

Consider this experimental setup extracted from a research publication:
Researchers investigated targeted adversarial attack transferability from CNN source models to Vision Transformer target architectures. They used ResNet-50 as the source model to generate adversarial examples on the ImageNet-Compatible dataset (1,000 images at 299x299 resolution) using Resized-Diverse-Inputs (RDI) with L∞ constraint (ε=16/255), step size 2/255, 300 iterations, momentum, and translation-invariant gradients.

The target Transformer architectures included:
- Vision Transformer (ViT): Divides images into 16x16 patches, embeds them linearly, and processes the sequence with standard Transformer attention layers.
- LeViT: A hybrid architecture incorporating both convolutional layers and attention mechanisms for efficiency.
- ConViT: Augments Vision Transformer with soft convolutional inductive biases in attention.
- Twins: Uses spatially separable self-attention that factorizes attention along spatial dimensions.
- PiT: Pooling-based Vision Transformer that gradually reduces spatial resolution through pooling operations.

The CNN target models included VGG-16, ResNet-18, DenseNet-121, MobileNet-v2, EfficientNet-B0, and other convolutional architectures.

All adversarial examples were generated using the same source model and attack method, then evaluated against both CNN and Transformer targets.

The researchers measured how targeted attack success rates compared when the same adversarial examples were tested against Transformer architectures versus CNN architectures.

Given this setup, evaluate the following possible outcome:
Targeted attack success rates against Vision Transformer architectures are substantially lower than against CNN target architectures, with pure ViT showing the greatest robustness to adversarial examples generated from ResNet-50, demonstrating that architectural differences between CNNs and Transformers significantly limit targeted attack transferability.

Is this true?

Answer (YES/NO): YES